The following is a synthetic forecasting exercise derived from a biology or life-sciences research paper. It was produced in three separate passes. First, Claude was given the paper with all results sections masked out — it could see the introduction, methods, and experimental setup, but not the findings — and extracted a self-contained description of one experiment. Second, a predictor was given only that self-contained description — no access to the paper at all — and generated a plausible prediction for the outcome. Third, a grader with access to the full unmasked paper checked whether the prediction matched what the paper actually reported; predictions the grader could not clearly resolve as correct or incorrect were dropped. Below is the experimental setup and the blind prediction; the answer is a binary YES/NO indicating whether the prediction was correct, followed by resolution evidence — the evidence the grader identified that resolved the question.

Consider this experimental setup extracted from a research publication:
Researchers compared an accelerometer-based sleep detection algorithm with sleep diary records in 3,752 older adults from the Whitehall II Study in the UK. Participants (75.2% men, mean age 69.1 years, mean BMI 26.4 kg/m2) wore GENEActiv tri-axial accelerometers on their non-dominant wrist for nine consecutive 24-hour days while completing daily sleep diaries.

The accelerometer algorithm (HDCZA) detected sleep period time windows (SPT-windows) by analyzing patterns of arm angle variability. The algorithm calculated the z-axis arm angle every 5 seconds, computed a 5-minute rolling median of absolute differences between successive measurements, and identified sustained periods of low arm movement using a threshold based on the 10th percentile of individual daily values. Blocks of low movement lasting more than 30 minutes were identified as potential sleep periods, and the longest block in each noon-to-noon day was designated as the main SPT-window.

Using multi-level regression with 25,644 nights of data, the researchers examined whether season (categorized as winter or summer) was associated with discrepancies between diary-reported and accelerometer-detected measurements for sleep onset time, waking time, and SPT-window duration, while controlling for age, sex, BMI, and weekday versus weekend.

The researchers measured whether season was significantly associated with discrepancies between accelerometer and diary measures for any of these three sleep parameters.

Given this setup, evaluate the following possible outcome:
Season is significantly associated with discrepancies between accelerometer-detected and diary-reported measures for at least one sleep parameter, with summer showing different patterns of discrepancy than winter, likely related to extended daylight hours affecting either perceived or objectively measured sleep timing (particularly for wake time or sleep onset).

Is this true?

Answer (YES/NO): NO